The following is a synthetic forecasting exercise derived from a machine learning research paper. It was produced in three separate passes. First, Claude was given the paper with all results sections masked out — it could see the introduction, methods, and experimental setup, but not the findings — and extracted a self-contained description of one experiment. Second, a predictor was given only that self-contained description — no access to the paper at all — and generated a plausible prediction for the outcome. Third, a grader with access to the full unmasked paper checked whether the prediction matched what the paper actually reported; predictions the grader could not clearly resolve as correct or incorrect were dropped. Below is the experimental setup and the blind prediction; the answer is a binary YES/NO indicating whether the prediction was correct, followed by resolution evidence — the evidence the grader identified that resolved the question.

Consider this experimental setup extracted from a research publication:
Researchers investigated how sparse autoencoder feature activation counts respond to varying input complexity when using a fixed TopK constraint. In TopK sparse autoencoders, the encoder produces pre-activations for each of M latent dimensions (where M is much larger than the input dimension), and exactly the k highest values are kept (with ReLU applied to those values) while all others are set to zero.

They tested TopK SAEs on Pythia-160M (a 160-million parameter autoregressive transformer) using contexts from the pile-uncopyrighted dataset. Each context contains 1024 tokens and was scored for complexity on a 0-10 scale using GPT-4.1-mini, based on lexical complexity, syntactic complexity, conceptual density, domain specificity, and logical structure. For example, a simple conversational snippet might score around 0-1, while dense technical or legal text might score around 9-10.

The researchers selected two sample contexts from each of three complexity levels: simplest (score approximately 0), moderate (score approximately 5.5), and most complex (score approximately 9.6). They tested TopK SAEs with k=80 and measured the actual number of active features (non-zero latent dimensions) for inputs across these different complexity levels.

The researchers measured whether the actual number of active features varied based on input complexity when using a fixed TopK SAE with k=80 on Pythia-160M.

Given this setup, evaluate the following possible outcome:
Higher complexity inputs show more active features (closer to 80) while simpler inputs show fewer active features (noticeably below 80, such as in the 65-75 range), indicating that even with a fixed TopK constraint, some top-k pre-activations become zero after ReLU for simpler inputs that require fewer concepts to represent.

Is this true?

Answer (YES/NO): NO